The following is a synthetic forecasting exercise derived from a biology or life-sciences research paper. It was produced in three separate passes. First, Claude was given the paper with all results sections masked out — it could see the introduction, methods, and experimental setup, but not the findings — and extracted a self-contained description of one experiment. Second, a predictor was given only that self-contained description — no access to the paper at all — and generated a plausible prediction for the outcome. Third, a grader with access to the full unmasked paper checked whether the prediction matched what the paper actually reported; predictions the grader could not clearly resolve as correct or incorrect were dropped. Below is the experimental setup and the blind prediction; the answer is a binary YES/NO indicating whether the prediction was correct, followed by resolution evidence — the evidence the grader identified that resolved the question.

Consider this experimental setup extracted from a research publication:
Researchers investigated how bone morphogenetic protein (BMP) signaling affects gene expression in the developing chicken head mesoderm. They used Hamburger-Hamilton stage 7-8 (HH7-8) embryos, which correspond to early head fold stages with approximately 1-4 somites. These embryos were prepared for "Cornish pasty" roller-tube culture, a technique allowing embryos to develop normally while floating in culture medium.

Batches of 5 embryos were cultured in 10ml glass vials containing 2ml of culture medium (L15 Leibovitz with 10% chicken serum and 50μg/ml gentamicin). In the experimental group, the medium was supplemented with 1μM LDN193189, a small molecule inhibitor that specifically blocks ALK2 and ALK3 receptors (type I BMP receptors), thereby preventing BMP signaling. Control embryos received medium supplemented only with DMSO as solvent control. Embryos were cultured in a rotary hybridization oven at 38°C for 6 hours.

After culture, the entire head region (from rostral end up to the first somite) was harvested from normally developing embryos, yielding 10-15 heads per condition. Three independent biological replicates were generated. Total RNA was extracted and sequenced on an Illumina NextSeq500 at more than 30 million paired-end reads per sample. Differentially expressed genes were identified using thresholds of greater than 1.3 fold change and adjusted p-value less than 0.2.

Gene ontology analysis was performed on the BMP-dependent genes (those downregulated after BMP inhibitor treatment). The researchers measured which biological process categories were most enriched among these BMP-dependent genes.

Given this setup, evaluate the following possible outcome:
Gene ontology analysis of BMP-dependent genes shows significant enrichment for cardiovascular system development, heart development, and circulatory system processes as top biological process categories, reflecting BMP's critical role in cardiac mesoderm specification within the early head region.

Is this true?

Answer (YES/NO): YES